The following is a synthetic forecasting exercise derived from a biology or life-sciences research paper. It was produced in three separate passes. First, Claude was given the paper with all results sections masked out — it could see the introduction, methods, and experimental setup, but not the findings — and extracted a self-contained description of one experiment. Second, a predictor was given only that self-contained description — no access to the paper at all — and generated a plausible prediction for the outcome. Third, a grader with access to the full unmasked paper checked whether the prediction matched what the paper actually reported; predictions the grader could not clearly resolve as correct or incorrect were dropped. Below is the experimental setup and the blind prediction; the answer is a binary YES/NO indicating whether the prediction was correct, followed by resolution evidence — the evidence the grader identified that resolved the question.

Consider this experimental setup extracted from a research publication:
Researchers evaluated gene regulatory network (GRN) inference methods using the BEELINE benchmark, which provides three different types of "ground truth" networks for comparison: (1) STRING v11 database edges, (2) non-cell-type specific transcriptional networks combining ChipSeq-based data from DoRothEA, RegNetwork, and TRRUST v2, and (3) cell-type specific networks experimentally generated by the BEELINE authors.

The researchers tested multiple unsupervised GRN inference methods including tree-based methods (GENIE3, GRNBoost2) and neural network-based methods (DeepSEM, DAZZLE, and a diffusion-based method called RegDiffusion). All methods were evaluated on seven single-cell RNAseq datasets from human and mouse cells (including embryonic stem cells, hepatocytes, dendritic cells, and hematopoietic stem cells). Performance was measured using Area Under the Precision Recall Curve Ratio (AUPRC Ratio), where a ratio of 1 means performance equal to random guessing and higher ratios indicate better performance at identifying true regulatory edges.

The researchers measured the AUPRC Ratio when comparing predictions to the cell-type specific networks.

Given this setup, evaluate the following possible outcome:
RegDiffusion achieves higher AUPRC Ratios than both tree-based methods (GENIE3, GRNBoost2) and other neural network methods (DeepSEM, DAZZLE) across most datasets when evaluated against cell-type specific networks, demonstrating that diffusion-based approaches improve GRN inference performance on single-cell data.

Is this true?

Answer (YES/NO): NO